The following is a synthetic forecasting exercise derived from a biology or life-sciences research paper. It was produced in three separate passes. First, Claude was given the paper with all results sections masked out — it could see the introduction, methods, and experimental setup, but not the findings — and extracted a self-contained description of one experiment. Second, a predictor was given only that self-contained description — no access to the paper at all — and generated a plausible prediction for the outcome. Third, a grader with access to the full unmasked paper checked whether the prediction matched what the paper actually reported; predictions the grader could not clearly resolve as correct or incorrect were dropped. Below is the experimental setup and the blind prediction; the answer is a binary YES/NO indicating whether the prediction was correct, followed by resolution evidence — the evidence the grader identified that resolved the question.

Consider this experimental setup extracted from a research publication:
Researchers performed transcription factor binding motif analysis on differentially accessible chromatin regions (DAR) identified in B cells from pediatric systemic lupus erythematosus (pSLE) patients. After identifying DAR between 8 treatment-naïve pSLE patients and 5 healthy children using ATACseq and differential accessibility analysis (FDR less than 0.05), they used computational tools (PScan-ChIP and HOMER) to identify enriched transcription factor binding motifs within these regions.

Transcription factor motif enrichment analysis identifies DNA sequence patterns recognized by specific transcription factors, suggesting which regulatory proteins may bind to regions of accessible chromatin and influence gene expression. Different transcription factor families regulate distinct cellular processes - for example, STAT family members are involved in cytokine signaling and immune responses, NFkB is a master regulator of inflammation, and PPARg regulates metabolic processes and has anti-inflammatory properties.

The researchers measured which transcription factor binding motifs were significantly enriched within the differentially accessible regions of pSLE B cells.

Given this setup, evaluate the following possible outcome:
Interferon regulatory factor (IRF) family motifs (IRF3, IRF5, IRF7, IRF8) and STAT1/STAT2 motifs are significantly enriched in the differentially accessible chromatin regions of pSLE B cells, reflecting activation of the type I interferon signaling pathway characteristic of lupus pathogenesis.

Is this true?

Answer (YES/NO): NO